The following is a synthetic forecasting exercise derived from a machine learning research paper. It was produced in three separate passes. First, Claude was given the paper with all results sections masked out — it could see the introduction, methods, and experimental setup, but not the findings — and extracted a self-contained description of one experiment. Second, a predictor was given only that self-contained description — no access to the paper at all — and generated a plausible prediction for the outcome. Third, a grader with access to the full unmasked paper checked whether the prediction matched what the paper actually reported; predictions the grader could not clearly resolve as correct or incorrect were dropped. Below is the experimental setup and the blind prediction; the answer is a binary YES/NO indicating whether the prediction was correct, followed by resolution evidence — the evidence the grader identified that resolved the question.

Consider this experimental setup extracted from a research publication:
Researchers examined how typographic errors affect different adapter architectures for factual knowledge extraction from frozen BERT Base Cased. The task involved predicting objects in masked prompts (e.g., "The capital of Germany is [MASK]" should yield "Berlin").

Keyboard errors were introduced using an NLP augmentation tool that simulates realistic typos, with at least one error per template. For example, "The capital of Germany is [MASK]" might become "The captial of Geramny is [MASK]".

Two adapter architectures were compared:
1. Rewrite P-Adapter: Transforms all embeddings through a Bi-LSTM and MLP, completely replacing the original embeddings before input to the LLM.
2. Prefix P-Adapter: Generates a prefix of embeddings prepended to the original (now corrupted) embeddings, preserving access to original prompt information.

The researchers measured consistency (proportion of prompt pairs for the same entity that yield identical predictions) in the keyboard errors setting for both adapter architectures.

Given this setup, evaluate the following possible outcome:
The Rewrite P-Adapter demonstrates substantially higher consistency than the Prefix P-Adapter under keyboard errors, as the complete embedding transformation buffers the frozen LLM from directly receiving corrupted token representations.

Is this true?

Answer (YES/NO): NO